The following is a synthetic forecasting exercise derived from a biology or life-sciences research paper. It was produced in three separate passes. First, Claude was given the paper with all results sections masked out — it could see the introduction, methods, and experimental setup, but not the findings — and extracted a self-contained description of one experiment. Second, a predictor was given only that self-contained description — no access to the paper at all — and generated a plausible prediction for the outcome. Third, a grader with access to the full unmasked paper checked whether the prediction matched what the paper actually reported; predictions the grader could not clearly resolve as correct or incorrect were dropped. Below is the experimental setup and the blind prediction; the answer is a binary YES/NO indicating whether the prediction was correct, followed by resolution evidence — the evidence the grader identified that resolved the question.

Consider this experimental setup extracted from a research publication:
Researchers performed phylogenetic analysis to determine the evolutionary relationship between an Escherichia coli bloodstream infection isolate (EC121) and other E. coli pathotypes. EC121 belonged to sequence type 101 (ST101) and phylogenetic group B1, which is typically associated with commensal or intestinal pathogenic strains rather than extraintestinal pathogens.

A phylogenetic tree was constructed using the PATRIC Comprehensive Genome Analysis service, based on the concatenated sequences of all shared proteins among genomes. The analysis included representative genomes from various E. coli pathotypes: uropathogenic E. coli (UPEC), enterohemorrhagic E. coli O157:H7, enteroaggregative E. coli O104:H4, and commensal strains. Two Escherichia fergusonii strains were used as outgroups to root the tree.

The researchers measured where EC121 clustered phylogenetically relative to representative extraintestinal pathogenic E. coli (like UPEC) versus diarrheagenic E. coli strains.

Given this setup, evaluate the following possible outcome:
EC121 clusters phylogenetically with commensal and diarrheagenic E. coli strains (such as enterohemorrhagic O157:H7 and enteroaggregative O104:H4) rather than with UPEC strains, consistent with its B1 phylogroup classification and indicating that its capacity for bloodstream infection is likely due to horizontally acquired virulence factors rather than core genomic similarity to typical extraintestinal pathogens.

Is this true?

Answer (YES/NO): YES